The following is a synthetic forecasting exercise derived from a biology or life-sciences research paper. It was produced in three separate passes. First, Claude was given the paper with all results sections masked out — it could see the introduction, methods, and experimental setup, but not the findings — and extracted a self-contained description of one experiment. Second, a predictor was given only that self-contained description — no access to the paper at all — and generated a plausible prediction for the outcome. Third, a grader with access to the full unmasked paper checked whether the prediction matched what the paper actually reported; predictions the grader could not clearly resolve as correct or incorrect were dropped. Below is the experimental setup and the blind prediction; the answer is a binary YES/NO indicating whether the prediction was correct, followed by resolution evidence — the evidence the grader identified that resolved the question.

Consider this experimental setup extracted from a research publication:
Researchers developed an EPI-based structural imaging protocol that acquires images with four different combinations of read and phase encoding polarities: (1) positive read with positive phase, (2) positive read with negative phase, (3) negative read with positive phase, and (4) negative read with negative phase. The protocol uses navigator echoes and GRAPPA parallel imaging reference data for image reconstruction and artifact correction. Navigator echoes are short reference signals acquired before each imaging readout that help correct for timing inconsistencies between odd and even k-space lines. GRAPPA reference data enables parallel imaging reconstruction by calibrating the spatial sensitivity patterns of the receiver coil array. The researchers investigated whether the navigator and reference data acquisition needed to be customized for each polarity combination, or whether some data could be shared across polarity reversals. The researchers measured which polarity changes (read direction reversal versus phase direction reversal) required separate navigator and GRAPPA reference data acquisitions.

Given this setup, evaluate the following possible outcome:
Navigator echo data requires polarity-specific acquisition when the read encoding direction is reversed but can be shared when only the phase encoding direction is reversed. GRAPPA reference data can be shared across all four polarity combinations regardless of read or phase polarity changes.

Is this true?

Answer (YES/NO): NO